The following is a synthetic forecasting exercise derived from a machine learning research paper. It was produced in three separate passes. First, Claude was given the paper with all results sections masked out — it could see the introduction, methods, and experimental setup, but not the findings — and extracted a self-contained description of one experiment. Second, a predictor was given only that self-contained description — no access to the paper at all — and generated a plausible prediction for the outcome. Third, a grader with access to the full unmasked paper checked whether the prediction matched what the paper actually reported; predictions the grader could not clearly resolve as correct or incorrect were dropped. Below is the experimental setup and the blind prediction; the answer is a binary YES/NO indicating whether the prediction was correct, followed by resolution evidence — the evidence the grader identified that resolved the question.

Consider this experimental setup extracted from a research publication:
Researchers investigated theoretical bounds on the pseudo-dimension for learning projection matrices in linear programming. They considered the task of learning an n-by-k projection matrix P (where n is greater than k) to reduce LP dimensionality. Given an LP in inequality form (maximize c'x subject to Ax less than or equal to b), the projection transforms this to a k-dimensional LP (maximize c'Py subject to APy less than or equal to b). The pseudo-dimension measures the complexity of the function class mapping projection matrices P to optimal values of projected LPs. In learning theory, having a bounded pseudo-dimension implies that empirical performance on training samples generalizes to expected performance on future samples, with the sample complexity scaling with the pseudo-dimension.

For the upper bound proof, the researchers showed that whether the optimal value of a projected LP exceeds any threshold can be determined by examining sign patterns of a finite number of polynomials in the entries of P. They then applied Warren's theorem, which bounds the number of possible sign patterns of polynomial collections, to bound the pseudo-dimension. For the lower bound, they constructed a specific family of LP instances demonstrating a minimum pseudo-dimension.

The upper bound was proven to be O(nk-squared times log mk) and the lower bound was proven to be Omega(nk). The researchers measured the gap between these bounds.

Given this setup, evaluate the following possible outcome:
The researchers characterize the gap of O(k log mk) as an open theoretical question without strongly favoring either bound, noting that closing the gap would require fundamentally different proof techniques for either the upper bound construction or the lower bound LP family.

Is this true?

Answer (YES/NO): NO